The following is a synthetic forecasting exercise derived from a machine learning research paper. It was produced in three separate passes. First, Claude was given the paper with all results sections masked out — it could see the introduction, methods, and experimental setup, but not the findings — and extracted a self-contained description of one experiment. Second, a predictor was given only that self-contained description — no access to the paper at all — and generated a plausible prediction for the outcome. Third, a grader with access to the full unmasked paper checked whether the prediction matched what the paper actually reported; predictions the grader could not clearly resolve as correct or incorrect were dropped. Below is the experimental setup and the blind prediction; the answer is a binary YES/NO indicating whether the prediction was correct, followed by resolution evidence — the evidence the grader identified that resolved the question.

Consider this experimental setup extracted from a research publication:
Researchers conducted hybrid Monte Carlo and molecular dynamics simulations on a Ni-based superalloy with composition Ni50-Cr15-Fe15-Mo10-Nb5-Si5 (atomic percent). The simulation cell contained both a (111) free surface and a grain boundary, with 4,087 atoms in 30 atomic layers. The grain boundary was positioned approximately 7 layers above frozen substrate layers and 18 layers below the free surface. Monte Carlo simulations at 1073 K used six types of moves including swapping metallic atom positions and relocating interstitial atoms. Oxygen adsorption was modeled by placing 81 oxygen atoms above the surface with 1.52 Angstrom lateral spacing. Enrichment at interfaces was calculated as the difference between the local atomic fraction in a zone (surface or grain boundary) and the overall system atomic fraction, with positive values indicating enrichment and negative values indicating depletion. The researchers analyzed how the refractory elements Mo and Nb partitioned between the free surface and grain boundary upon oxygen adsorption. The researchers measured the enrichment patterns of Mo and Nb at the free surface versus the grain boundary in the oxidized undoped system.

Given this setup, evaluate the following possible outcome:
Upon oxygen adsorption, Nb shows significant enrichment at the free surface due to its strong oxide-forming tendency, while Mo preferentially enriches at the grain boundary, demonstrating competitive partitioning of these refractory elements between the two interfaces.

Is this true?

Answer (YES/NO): YES